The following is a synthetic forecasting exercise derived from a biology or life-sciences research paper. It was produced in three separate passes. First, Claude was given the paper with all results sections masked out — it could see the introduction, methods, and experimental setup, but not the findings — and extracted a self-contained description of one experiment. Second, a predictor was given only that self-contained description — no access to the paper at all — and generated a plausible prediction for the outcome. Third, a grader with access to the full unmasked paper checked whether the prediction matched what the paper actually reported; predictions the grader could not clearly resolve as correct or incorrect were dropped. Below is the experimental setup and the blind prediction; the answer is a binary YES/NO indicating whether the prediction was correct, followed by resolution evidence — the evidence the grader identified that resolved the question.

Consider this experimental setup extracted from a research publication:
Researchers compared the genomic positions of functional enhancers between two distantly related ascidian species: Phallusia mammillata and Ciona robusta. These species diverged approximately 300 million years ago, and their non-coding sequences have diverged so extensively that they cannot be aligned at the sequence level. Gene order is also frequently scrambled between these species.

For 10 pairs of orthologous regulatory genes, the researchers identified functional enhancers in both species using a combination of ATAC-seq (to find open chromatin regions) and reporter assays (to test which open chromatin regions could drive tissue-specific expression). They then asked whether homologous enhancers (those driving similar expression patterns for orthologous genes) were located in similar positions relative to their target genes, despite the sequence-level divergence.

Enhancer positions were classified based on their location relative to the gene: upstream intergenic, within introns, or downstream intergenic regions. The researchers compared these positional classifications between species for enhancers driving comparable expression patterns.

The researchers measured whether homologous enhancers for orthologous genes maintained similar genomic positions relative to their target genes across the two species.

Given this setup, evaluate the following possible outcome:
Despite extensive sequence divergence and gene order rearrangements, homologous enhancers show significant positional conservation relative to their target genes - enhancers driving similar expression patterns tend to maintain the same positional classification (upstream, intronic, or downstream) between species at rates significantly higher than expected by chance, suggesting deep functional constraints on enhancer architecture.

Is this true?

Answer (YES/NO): NO